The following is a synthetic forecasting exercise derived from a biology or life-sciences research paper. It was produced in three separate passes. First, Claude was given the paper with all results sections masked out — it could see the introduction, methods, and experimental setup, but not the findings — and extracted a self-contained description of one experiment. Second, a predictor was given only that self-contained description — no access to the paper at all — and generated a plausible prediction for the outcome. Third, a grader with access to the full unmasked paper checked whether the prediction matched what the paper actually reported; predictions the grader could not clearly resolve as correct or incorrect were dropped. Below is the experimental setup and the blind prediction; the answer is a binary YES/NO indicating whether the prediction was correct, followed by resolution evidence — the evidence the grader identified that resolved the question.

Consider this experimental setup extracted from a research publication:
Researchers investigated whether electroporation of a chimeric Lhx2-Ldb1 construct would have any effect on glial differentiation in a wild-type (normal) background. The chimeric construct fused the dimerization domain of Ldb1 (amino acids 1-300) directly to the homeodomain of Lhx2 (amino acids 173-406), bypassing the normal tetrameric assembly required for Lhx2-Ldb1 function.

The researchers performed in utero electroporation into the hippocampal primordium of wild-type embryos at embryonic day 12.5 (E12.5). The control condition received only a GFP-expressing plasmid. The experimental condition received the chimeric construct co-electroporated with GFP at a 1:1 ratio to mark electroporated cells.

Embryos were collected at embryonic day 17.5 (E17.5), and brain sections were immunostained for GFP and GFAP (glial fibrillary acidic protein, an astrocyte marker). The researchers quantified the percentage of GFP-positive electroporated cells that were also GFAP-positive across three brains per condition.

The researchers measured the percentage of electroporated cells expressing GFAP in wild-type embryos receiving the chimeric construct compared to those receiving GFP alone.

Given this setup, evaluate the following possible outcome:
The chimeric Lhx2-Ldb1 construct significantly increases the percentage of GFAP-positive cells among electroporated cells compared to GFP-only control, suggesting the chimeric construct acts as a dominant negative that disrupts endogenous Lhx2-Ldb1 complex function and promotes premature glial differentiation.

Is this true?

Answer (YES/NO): NO